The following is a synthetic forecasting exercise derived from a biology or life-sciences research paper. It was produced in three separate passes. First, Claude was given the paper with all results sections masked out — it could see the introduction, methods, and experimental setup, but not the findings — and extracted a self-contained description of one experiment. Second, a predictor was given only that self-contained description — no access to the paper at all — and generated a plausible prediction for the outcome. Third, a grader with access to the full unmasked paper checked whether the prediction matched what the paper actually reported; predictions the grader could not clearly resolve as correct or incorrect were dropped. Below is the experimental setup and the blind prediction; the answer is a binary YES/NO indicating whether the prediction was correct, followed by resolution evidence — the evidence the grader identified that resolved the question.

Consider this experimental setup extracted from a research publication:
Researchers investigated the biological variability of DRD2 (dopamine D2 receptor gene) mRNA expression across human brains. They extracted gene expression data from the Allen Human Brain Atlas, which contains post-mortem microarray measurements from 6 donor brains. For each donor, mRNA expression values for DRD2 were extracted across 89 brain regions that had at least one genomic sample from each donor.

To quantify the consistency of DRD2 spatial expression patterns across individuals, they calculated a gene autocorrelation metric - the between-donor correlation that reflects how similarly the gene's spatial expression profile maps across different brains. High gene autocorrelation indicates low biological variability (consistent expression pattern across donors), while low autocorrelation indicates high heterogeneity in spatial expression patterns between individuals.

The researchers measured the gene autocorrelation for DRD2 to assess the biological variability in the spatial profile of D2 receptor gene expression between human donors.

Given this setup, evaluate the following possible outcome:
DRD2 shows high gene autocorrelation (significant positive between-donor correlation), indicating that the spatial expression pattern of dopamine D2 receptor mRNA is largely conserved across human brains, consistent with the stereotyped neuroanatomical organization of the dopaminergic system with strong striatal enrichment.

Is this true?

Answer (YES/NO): YES